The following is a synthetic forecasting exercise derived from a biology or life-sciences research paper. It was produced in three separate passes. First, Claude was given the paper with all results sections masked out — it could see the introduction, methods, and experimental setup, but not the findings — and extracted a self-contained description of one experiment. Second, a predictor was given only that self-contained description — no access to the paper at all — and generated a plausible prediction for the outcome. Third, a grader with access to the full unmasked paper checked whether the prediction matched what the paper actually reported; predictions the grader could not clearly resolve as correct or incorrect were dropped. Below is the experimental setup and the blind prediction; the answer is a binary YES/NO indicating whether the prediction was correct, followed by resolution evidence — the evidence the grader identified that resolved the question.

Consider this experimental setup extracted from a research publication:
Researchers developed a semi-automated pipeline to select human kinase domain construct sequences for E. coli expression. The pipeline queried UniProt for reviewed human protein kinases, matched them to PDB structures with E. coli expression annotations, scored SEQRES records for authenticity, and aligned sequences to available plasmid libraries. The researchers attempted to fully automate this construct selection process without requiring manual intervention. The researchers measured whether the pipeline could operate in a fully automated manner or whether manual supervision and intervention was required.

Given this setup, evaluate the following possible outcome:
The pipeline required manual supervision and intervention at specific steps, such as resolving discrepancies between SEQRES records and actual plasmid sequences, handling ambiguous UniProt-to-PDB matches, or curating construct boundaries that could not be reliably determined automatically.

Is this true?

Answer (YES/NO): YES